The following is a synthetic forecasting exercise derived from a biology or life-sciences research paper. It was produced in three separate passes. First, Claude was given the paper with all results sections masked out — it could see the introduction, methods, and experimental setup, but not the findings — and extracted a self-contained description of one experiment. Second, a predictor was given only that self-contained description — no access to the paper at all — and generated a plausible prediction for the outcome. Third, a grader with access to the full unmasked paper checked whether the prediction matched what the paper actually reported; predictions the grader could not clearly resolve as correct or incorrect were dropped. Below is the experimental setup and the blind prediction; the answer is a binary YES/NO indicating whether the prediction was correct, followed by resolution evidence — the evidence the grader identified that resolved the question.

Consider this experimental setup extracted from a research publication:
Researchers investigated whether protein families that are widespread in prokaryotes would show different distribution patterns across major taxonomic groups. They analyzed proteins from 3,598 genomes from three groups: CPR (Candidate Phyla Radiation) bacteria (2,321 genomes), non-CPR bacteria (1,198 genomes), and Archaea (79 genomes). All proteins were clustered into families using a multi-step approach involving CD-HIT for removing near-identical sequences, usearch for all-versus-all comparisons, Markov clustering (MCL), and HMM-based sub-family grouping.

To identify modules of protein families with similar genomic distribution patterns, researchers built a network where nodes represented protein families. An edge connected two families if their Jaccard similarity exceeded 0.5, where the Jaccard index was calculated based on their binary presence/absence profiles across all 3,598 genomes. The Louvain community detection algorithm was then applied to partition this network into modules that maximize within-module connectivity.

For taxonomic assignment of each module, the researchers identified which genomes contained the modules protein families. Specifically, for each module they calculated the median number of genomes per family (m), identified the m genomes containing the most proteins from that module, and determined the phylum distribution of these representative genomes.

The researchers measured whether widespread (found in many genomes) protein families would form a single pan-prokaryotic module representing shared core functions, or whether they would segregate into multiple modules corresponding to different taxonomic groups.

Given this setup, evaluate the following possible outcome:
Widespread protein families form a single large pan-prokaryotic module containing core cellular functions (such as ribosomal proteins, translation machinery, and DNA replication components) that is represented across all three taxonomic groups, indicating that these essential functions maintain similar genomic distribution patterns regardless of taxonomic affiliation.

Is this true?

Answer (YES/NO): NO